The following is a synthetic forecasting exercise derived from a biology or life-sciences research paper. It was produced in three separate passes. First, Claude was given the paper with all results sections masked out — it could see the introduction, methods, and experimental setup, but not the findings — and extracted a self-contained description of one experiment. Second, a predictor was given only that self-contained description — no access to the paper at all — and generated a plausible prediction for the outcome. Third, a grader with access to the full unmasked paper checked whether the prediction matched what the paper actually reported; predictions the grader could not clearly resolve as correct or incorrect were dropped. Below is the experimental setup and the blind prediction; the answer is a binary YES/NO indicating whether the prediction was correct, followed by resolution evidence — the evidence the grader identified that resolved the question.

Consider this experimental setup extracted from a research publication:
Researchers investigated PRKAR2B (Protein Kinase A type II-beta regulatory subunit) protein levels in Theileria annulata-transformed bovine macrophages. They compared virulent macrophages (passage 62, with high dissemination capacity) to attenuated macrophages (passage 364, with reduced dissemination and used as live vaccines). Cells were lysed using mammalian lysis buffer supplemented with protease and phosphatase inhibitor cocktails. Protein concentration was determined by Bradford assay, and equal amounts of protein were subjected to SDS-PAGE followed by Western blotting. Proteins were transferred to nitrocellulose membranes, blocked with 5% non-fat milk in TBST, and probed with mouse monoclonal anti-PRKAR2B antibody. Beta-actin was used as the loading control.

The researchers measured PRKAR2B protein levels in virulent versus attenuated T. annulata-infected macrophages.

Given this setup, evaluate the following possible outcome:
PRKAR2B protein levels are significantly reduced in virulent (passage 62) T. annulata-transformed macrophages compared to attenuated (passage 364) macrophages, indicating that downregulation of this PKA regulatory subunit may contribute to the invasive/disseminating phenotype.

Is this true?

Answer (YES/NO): YES